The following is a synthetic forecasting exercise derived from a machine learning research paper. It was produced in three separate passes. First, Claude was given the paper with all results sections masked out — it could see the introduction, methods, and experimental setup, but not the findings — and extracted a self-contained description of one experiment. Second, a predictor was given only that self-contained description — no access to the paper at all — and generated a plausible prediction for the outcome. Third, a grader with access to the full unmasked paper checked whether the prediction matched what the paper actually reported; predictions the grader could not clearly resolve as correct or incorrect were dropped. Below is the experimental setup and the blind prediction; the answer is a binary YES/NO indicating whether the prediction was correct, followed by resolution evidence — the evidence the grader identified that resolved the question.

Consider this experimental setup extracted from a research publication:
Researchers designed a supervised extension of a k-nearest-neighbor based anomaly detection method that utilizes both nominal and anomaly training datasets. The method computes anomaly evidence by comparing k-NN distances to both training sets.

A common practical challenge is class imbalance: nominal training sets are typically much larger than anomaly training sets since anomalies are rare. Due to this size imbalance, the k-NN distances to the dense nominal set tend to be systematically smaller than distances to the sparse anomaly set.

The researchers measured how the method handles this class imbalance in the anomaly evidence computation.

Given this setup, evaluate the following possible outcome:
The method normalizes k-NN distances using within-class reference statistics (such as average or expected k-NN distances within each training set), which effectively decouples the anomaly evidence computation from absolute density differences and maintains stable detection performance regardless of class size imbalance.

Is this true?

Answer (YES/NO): NO